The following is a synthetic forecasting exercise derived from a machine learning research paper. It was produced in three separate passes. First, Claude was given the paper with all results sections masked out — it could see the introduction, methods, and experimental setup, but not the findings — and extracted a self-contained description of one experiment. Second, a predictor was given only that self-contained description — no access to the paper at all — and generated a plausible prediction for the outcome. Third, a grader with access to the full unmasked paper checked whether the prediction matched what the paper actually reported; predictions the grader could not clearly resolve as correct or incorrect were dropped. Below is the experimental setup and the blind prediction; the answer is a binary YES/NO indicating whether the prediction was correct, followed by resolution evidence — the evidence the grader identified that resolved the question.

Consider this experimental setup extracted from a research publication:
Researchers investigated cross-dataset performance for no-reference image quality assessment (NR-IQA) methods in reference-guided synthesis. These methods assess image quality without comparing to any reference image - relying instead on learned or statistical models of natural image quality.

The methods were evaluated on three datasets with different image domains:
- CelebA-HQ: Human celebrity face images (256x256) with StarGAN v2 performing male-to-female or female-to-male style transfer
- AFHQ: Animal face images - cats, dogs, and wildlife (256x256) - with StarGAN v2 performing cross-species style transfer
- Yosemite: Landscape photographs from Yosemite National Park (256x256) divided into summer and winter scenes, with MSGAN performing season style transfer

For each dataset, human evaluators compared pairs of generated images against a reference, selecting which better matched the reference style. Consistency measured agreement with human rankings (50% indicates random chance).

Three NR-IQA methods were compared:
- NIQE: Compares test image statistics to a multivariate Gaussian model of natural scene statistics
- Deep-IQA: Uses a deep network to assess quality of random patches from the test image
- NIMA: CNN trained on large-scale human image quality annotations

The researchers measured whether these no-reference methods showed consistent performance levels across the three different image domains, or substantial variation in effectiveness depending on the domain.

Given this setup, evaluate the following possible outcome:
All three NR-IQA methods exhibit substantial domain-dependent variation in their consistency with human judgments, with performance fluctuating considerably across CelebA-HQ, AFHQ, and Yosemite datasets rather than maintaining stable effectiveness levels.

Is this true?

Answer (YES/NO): YES